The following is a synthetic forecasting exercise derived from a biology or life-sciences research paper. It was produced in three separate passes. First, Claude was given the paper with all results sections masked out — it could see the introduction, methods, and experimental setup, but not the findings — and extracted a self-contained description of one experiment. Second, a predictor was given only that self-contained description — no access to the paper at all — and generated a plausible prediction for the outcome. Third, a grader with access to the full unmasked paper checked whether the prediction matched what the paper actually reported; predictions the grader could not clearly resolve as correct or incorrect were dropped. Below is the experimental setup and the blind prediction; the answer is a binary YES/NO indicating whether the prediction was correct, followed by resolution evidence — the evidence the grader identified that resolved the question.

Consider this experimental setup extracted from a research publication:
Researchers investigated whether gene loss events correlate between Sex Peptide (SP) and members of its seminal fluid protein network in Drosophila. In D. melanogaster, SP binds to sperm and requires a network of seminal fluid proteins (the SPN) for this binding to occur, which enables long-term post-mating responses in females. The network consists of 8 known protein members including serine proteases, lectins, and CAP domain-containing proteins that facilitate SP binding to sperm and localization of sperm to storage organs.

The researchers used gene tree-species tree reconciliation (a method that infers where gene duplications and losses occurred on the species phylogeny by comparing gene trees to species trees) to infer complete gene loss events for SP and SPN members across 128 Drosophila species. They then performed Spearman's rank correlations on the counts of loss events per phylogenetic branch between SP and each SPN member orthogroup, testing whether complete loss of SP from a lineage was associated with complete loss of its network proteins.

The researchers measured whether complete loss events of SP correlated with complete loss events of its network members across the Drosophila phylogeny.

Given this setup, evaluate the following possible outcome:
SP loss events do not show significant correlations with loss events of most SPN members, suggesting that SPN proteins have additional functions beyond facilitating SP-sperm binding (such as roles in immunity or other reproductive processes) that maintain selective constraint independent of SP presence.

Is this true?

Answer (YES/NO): YES